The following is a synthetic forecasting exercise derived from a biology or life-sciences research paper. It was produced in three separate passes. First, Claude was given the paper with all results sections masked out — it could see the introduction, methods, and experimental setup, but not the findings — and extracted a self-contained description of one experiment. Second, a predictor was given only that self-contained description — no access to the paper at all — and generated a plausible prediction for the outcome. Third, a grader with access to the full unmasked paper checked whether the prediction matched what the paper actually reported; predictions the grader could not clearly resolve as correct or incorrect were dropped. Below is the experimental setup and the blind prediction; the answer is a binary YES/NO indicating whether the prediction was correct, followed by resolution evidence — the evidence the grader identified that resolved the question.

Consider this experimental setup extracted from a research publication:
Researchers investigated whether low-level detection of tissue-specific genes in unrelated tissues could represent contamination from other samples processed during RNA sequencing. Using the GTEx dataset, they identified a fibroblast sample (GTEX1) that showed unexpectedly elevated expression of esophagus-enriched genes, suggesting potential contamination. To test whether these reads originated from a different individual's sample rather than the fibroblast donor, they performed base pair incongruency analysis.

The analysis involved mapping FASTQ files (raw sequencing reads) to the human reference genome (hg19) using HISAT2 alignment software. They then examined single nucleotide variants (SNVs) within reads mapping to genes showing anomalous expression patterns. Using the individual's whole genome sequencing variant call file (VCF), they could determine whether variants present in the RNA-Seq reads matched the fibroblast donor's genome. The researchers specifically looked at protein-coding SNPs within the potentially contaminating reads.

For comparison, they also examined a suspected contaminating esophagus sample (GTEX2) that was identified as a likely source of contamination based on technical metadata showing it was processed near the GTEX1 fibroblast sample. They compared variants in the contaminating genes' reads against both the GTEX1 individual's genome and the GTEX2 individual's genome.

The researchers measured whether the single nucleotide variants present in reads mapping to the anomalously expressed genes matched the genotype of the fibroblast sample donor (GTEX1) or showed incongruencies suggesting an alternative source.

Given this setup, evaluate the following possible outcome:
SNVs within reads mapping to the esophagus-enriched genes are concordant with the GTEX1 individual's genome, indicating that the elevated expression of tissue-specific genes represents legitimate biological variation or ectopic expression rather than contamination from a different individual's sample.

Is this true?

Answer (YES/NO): NO